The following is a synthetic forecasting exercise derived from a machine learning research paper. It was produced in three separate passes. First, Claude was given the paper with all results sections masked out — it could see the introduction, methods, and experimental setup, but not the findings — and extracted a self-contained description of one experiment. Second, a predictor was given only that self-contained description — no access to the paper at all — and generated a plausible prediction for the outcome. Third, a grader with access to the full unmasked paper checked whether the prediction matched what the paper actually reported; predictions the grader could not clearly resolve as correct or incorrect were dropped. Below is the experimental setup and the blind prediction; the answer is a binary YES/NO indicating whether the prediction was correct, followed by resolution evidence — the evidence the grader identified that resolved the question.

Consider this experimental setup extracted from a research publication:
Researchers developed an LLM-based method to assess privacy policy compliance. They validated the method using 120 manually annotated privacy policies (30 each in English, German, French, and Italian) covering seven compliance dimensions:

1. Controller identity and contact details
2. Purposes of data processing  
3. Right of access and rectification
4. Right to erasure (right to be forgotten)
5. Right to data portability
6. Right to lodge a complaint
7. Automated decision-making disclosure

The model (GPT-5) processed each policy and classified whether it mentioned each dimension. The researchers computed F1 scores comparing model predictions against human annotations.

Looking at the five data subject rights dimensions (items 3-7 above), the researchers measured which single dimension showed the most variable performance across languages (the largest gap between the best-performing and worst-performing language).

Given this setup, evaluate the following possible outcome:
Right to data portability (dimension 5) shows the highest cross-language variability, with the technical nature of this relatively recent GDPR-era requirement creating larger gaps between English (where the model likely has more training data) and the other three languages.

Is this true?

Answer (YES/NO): NO